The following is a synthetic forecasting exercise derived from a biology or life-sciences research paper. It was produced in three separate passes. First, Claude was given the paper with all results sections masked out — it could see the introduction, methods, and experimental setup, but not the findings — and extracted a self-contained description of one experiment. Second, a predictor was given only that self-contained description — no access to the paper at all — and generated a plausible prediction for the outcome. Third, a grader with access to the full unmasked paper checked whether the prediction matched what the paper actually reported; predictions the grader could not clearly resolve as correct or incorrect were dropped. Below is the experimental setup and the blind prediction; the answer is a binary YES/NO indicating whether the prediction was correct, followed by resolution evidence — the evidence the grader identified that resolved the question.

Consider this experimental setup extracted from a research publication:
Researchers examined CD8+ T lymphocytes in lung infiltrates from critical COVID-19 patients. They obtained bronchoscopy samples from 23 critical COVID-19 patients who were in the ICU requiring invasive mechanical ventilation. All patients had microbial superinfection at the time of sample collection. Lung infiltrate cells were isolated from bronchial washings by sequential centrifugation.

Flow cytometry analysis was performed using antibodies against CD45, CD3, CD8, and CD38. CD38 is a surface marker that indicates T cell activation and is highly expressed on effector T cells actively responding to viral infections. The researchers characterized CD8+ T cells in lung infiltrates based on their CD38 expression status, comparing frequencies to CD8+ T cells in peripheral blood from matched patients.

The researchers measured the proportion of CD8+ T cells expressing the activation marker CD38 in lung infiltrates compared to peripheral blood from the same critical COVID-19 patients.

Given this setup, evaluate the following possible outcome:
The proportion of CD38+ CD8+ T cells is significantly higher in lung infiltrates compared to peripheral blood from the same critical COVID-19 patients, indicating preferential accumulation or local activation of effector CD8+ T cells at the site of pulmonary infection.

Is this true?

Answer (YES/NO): YES